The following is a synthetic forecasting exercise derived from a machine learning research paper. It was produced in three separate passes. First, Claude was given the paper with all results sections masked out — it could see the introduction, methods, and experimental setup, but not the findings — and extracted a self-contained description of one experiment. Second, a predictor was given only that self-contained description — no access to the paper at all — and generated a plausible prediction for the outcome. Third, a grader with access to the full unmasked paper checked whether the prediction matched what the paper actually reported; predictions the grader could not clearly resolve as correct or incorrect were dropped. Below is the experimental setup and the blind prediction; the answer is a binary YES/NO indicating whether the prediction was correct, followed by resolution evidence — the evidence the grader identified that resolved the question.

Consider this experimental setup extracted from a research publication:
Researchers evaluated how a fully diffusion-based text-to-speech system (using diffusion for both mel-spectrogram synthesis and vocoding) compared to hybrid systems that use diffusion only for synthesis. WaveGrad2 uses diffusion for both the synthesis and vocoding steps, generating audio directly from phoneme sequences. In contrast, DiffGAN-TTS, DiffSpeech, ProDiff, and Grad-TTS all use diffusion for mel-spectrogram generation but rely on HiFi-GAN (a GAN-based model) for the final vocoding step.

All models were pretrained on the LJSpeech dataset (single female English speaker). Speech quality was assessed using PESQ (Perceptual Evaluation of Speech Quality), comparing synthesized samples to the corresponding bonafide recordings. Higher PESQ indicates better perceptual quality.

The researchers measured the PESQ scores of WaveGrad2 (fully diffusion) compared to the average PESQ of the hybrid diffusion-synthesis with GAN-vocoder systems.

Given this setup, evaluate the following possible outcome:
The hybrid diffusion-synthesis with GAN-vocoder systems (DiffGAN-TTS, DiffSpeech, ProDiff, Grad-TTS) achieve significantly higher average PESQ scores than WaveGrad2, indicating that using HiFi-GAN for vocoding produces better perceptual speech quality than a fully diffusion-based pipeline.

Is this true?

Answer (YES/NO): NO